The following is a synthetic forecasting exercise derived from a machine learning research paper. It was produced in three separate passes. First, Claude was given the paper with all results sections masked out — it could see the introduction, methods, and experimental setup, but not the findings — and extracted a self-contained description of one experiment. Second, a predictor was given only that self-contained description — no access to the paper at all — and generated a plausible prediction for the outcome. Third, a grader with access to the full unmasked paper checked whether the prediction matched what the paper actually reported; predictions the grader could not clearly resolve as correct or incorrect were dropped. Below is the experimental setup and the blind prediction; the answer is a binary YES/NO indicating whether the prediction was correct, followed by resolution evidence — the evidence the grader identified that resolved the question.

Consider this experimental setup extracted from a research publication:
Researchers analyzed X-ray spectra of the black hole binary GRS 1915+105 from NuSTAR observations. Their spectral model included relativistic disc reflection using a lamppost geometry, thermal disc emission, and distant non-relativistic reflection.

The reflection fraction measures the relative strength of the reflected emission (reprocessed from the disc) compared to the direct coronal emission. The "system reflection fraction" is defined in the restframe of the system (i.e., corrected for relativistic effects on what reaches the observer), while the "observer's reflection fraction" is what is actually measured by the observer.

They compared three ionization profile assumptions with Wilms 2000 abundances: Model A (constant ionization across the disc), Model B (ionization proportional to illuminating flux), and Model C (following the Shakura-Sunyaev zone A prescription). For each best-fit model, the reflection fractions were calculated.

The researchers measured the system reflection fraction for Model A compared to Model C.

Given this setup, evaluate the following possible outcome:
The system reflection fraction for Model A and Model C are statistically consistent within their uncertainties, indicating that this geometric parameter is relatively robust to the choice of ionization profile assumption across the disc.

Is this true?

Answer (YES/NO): NO